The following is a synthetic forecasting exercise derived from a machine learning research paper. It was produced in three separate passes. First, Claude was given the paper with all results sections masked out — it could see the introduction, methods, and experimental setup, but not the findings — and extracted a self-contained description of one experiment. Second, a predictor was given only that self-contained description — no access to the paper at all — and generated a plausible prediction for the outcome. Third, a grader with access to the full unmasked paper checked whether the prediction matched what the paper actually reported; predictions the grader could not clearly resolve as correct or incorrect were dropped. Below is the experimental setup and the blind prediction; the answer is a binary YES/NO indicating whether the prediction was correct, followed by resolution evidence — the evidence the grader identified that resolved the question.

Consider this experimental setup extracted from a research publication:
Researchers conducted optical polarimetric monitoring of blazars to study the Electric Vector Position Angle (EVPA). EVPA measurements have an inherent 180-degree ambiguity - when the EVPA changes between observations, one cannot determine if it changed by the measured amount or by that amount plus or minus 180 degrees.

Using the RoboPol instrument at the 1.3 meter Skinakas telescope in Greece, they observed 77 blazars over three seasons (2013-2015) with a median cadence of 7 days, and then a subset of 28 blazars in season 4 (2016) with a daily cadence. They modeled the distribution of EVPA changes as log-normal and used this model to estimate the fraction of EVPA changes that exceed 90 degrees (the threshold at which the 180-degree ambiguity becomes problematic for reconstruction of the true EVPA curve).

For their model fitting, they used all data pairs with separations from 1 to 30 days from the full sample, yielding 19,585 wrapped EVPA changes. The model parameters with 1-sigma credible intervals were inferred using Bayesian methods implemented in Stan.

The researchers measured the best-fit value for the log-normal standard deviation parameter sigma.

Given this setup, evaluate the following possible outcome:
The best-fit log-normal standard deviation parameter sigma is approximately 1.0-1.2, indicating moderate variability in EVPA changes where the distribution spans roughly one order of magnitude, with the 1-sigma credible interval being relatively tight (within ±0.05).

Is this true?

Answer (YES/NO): YES